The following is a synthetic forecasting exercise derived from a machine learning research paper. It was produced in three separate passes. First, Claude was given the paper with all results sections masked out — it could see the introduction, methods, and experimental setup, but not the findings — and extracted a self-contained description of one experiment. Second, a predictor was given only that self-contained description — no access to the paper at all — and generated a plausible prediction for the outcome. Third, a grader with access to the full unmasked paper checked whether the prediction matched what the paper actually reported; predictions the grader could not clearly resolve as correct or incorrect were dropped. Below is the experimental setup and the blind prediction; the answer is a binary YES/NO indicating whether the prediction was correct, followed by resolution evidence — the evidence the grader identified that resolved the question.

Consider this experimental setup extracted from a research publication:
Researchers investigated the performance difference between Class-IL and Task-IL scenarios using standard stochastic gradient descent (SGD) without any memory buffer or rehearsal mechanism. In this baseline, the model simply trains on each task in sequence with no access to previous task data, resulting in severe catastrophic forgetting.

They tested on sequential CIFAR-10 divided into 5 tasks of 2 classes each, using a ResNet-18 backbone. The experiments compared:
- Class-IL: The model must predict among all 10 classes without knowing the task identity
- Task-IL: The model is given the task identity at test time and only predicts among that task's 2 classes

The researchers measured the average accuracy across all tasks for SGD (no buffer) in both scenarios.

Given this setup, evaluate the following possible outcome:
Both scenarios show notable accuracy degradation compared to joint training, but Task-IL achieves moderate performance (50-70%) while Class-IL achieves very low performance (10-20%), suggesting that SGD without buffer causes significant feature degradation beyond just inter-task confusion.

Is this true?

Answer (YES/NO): YES